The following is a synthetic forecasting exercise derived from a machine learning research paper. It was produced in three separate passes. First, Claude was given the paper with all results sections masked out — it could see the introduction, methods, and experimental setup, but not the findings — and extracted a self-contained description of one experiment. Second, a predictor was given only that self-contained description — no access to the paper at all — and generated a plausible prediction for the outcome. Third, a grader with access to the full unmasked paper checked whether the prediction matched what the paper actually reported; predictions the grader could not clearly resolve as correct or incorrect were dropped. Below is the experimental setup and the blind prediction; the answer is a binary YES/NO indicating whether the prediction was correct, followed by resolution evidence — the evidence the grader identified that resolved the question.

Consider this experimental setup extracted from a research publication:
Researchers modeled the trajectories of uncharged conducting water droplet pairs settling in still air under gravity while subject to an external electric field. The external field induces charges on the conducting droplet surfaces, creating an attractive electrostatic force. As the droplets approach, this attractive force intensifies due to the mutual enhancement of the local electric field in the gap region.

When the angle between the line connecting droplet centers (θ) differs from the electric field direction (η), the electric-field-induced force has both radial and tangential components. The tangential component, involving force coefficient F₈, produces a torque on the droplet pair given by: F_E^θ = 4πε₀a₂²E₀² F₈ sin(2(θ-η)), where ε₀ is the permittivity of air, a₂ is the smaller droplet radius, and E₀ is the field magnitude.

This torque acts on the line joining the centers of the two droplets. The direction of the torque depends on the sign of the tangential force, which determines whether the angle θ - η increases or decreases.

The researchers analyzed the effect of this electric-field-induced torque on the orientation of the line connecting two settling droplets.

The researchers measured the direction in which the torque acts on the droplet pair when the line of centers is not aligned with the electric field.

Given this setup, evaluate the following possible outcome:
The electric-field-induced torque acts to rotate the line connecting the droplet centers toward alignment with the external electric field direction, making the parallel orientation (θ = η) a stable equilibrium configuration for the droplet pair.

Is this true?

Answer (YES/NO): YES